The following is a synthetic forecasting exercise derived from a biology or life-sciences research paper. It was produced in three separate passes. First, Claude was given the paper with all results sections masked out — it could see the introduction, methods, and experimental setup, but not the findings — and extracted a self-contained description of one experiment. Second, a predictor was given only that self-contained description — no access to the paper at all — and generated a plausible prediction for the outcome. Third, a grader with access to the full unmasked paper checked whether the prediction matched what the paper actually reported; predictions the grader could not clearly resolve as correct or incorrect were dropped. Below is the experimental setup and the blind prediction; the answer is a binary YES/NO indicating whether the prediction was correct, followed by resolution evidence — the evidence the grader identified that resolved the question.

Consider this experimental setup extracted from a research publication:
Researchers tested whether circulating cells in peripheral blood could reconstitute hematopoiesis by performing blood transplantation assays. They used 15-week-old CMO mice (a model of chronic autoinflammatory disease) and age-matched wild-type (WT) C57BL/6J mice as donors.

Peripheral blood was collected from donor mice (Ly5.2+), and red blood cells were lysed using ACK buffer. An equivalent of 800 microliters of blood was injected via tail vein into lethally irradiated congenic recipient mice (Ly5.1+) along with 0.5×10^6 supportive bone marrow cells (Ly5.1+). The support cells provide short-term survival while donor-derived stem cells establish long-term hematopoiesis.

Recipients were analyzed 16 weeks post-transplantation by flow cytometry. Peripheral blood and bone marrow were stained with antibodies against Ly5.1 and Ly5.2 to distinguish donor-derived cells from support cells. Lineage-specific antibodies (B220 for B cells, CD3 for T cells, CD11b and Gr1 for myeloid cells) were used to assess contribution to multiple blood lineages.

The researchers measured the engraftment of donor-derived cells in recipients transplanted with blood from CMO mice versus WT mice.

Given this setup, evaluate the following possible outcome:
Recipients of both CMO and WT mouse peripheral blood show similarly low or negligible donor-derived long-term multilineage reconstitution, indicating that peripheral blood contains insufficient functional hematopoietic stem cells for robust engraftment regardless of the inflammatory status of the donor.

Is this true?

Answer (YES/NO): NO